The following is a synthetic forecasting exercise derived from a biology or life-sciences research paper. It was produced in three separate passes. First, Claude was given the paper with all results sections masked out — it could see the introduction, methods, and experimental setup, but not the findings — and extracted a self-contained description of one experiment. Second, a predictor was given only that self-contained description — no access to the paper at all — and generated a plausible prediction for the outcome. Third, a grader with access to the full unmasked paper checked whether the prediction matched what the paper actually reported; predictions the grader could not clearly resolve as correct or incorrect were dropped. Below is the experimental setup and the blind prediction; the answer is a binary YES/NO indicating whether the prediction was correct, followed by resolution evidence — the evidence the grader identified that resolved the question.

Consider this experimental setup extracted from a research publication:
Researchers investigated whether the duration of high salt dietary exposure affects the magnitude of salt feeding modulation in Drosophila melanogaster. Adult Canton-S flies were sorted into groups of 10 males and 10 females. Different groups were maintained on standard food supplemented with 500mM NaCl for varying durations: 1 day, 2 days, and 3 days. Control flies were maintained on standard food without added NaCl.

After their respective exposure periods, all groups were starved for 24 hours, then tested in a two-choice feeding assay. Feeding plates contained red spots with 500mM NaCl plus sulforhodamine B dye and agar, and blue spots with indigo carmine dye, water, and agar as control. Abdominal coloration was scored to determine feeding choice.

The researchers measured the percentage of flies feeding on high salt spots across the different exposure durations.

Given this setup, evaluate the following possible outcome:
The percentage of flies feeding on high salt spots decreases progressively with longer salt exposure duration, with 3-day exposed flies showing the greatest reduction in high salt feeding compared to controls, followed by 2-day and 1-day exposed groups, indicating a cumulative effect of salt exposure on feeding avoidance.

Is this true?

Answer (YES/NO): NO